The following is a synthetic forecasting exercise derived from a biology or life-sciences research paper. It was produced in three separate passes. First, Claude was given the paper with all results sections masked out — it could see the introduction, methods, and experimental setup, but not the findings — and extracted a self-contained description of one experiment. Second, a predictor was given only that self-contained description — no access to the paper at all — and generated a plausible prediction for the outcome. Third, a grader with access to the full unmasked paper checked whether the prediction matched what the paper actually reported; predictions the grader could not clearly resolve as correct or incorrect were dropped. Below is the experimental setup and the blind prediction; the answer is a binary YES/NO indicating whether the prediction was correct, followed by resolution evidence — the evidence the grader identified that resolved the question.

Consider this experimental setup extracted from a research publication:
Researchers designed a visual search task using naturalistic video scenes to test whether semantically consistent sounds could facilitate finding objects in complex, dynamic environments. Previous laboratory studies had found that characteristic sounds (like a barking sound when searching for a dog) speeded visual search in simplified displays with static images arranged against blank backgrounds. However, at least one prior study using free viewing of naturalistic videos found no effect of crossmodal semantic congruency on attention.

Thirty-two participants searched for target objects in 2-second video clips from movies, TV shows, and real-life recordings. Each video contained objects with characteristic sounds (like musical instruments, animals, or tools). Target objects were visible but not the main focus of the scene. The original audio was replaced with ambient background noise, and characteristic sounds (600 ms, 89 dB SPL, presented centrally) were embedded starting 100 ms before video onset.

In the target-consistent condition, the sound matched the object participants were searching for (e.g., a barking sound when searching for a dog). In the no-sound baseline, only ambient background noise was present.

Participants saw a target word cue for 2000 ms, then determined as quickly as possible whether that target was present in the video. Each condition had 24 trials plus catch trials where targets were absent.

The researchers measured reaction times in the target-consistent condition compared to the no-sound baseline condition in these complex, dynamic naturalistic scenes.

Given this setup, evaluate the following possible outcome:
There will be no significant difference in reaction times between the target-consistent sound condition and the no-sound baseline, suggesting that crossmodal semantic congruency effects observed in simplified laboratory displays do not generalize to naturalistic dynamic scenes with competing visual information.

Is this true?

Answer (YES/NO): NO